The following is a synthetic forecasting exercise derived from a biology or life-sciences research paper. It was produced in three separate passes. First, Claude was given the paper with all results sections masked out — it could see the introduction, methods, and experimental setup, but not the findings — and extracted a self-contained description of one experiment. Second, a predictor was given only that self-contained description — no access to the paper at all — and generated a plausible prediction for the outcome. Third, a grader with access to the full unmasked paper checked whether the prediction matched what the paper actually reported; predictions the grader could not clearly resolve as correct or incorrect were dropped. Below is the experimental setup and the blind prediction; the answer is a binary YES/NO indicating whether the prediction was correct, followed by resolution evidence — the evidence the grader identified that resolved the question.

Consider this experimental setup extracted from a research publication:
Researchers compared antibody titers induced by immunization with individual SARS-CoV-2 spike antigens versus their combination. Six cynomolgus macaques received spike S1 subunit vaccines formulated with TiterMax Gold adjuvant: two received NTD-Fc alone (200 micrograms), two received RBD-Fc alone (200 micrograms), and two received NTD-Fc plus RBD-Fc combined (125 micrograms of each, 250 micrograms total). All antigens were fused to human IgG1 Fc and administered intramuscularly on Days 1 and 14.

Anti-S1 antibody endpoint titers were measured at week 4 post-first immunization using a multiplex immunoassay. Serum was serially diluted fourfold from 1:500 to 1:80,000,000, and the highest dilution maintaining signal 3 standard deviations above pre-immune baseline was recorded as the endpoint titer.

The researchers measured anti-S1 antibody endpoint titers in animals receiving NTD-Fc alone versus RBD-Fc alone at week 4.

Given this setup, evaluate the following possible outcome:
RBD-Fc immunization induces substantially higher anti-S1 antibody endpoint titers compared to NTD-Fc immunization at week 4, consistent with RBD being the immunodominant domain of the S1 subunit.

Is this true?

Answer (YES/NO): YES